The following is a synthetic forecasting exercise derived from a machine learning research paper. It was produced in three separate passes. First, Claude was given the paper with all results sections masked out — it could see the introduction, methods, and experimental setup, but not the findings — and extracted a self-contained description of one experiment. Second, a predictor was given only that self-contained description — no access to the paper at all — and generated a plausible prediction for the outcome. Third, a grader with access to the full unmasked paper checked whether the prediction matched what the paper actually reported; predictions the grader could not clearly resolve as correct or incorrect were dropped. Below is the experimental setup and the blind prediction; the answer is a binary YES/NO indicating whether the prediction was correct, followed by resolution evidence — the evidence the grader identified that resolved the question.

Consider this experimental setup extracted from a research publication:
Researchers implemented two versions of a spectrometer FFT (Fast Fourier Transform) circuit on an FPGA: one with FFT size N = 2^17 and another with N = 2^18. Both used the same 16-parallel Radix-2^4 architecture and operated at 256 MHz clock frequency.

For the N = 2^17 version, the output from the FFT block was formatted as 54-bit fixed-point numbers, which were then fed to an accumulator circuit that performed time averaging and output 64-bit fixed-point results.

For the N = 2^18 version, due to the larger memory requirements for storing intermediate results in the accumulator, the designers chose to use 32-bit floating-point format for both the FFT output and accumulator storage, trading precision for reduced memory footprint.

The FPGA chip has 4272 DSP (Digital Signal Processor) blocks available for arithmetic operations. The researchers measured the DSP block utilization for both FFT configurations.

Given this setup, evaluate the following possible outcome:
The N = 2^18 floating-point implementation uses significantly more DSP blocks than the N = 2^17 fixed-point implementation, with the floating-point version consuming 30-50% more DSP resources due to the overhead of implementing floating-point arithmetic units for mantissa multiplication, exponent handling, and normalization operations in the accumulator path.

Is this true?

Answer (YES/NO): NO